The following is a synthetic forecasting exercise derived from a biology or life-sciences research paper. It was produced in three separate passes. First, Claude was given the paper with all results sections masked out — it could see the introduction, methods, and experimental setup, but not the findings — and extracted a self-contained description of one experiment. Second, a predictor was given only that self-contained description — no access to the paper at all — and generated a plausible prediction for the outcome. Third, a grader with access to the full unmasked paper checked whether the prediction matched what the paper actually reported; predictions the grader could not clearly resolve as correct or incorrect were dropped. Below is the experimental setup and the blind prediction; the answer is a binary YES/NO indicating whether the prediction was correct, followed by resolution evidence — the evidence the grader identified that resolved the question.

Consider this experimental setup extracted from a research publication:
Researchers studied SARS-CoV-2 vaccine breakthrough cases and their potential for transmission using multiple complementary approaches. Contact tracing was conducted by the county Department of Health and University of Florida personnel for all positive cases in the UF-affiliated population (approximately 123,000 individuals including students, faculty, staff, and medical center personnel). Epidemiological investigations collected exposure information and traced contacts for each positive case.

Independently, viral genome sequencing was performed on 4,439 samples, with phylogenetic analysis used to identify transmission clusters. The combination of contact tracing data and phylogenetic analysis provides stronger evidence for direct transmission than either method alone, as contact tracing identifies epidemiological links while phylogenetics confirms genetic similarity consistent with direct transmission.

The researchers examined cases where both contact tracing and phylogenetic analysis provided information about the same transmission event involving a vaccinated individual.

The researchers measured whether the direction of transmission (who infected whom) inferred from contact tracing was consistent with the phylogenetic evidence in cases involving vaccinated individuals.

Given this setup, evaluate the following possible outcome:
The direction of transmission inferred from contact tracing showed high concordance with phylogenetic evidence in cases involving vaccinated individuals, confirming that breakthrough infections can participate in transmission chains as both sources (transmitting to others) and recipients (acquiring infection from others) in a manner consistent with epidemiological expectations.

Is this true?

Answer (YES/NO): YES